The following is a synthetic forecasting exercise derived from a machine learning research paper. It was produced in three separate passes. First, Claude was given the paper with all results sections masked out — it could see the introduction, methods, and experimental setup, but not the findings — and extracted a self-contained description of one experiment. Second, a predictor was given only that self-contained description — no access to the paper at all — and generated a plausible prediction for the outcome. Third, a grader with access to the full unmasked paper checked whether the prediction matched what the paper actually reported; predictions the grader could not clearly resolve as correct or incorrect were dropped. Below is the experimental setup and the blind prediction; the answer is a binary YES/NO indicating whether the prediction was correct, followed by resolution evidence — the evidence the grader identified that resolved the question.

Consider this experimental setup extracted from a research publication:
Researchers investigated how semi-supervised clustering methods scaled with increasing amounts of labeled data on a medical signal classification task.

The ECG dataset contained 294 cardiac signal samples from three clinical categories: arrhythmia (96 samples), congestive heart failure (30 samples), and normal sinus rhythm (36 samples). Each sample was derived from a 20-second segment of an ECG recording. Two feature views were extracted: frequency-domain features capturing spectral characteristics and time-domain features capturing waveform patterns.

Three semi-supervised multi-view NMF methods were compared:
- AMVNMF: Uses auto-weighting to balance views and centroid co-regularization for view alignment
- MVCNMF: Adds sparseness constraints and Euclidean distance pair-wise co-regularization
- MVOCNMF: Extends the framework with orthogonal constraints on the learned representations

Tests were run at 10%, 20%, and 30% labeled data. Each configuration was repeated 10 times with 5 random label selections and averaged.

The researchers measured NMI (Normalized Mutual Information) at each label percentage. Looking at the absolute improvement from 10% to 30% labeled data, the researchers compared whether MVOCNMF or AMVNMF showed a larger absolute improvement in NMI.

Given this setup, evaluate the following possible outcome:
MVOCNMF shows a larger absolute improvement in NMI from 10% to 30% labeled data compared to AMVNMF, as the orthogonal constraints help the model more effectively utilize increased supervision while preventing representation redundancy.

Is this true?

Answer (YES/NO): YES